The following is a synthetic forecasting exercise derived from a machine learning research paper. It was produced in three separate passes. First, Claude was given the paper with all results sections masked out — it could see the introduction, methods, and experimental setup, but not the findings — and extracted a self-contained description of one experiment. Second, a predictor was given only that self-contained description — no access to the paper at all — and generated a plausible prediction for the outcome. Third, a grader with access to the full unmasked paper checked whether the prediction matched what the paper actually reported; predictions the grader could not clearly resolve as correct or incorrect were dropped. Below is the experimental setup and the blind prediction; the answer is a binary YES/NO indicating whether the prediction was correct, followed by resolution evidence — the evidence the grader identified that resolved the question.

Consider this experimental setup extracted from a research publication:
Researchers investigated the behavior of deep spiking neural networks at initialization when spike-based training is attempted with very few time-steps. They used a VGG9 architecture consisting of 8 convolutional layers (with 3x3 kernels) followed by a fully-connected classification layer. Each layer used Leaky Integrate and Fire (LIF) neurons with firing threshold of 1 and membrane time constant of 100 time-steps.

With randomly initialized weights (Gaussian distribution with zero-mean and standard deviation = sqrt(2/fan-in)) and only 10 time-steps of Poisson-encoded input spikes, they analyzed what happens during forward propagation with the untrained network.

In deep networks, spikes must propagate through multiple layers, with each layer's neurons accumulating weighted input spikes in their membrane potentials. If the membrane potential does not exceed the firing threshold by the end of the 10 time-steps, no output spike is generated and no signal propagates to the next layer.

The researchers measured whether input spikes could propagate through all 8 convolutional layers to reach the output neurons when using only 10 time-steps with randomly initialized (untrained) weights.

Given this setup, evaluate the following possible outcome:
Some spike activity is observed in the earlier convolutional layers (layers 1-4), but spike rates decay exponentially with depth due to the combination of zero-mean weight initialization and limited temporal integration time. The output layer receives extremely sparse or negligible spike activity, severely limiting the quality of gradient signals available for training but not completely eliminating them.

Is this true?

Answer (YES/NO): NO